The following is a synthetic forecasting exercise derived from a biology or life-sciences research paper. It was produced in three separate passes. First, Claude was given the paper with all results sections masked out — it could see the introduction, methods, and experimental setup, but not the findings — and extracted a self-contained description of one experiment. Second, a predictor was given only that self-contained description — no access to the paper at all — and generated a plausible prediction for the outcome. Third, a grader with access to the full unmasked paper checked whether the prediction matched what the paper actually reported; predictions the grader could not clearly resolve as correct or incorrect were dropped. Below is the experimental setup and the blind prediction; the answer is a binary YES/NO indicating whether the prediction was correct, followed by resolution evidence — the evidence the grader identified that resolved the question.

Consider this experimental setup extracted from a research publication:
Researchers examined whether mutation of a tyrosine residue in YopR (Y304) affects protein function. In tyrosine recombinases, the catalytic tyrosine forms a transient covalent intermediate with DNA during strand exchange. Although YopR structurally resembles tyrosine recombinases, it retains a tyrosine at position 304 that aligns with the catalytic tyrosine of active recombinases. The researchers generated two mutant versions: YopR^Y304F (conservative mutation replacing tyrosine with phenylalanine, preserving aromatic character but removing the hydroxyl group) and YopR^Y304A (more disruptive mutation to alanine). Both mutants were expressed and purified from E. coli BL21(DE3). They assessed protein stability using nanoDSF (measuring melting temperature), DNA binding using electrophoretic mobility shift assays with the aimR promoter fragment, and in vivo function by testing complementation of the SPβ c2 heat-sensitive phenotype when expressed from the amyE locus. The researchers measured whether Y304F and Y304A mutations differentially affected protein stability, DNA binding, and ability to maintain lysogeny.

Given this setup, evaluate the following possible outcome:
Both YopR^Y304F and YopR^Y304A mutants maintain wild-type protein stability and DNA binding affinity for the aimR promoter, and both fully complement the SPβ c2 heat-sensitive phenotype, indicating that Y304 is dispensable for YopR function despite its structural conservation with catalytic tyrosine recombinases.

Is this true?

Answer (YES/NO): NO